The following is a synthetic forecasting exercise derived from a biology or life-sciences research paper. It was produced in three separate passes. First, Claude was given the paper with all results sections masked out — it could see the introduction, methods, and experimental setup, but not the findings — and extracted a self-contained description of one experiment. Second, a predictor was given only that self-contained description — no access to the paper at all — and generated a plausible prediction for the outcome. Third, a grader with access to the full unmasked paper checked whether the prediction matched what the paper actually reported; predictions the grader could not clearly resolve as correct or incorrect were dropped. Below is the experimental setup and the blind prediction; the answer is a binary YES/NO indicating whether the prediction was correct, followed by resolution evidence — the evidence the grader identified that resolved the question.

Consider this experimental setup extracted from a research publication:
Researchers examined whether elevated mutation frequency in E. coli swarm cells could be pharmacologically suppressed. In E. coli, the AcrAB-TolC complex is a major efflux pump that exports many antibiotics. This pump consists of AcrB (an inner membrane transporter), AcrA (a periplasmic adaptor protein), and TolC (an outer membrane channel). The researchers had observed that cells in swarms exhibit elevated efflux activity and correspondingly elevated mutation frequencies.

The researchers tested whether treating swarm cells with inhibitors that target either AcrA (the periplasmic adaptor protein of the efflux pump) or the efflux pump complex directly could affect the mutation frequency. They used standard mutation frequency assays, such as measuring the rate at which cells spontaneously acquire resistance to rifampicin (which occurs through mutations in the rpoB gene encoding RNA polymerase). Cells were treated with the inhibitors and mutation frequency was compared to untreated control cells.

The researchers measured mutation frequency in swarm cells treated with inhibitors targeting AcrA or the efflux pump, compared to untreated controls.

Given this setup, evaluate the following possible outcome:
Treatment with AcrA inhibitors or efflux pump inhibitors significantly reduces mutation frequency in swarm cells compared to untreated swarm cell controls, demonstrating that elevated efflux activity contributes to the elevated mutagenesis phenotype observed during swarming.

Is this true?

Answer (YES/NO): YES